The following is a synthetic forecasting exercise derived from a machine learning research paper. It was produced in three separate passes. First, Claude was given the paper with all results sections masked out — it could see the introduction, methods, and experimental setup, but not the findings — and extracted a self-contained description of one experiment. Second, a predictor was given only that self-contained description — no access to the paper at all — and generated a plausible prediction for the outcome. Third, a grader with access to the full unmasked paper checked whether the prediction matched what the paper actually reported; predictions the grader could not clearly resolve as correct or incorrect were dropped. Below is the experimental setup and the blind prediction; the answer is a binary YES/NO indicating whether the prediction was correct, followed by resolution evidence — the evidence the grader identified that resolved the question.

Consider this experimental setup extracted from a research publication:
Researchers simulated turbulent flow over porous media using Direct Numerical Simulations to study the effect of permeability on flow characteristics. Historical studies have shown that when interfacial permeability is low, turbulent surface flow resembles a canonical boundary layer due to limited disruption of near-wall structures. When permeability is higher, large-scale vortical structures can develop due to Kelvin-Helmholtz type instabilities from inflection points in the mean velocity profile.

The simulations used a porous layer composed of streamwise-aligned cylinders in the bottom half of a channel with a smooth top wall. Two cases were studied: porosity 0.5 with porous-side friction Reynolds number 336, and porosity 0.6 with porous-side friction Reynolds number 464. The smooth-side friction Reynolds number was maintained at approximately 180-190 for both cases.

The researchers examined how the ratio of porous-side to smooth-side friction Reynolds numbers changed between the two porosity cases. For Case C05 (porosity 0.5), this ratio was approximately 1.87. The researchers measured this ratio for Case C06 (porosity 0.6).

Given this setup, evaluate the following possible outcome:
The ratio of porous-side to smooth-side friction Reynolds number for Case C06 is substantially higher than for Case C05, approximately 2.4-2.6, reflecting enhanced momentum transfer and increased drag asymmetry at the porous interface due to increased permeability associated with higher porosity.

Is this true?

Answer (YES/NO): YES